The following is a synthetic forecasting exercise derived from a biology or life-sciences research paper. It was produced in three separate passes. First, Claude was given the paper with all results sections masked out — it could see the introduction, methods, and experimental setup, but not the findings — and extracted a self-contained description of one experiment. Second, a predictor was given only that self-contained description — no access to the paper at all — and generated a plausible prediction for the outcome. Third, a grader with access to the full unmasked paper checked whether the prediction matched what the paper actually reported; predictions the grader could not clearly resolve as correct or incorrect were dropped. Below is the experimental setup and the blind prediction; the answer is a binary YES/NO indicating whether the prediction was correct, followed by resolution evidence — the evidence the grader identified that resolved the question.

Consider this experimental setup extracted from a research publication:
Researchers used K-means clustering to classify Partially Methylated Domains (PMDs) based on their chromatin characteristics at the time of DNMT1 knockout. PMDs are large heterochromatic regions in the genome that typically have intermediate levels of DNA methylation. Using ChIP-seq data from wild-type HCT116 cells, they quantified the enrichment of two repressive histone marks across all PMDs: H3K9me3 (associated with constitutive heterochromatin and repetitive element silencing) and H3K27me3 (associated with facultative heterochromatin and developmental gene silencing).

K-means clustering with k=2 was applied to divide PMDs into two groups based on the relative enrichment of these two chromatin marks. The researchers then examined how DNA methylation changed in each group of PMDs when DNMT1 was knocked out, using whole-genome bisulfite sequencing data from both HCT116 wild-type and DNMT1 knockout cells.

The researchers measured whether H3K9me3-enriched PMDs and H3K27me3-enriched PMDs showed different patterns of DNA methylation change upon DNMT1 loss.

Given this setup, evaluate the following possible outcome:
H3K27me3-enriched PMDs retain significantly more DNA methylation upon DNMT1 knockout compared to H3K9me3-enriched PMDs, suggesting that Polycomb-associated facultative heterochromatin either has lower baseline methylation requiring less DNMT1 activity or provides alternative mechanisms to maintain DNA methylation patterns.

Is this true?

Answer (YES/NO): NO